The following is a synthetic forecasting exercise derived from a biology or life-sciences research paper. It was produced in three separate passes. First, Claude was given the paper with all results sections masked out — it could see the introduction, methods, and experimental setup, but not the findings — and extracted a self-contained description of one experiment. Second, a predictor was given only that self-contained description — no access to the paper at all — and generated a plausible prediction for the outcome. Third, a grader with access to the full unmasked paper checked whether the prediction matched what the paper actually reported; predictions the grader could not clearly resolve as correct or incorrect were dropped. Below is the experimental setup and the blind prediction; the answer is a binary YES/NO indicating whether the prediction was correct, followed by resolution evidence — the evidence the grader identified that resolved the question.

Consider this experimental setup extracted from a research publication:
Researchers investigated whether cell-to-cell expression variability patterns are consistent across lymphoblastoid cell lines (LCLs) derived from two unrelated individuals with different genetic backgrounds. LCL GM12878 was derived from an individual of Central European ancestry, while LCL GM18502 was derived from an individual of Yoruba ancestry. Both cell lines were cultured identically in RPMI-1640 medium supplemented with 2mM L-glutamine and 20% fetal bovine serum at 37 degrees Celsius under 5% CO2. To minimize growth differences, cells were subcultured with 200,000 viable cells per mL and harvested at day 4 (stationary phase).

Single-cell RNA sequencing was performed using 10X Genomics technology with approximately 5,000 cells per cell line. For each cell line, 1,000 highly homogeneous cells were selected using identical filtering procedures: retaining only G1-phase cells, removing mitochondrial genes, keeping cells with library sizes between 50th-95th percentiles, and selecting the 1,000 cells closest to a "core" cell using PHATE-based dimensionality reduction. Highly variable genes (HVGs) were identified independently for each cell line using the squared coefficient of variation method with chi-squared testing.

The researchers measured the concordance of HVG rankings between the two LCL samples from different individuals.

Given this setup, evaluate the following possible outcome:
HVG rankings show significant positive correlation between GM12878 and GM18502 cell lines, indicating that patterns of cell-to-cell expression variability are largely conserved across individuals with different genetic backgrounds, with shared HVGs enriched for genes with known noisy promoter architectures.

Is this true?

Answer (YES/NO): NO